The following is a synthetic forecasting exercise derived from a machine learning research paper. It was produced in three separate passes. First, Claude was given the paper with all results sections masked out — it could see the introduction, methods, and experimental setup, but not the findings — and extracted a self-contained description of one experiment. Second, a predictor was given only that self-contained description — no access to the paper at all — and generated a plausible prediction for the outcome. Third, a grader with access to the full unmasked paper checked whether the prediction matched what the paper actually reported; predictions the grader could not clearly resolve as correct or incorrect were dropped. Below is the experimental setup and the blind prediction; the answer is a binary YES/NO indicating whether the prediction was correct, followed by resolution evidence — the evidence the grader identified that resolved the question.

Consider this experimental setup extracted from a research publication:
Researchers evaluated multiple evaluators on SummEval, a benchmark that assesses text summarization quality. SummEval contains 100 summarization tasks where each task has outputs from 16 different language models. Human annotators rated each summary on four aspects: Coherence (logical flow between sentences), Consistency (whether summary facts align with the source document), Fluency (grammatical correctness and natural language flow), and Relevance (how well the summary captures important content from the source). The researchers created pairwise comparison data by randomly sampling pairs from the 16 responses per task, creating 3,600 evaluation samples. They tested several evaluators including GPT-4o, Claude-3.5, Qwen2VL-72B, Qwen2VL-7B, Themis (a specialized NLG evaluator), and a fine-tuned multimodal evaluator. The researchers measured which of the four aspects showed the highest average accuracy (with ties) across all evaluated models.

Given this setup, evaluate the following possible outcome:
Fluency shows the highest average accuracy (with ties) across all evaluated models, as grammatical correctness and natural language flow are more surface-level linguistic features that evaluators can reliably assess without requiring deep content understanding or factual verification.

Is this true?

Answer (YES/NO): NO